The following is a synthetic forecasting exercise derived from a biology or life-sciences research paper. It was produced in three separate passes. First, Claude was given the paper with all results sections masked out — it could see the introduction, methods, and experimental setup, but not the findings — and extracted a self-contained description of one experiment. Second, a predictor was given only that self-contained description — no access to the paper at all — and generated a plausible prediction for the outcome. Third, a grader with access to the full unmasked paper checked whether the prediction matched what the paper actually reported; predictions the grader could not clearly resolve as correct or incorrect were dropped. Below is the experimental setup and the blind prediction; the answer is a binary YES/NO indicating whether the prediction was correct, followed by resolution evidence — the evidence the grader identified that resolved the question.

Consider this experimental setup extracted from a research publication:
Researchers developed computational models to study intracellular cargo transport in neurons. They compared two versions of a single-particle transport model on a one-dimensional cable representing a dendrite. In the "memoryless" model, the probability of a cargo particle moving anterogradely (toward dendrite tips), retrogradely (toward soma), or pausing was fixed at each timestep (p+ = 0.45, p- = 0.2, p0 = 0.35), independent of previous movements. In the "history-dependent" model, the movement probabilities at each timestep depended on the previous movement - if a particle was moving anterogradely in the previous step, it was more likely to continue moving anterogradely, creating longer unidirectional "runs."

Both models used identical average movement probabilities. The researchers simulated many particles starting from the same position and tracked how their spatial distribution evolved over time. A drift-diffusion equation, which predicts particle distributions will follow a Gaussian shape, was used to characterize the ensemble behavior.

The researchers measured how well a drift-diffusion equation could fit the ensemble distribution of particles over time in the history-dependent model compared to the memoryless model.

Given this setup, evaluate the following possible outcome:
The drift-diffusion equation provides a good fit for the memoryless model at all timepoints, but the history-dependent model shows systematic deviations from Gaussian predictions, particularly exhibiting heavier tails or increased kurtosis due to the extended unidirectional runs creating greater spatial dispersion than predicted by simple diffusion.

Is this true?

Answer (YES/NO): NO